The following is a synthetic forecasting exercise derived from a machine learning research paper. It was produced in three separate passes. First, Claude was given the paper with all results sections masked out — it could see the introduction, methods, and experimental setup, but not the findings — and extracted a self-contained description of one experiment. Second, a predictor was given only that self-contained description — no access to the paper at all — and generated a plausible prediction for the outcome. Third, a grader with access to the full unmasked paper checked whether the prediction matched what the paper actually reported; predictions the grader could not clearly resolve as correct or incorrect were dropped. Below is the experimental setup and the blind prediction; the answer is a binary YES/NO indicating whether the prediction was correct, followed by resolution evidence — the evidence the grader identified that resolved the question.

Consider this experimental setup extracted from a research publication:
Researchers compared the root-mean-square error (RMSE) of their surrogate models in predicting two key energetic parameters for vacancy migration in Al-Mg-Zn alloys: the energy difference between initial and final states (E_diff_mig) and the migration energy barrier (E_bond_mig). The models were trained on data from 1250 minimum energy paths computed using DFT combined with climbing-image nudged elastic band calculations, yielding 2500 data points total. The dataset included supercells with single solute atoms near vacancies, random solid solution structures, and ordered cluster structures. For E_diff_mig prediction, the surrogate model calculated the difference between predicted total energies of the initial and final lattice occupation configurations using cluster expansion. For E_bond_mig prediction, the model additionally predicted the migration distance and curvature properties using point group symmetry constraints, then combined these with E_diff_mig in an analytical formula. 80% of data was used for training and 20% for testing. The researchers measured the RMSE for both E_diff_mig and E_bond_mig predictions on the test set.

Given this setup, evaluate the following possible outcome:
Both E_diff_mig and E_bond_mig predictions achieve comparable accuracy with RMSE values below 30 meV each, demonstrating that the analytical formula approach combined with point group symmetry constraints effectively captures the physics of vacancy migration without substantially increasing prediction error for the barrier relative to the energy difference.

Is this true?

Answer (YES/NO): NO